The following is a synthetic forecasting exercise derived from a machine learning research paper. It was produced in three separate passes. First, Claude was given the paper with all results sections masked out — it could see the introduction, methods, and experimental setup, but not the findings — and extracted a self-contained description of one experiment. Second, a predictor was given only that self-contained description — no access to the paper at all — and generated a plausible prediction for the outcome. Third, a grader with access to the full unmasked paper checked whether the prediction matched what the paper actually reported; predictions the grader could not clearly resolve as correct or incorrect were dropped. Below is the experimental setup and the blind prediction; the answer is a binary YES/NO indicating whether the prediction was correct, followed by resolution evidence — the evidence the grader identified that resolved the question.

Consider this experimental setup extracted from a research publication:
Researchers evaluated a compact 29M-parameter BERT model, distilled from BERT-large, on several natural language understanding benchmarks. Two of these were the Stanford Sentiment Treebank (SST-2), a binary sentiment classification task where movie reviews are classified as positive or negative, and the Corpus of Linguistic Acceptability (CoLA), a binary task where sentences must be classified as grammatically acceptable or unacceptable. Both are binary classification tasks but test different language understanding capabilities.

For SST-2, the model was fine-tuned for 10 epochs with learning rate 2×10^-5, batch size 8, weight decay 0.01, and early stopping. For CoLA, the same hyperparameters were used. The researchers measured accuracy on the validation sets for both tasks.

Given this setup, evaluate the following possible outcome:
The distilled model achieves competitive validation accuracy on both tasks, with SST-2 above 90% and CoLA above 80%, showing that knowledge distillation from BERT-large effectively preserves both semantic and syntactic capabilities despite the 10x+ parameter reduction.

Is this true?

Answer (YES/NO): NO